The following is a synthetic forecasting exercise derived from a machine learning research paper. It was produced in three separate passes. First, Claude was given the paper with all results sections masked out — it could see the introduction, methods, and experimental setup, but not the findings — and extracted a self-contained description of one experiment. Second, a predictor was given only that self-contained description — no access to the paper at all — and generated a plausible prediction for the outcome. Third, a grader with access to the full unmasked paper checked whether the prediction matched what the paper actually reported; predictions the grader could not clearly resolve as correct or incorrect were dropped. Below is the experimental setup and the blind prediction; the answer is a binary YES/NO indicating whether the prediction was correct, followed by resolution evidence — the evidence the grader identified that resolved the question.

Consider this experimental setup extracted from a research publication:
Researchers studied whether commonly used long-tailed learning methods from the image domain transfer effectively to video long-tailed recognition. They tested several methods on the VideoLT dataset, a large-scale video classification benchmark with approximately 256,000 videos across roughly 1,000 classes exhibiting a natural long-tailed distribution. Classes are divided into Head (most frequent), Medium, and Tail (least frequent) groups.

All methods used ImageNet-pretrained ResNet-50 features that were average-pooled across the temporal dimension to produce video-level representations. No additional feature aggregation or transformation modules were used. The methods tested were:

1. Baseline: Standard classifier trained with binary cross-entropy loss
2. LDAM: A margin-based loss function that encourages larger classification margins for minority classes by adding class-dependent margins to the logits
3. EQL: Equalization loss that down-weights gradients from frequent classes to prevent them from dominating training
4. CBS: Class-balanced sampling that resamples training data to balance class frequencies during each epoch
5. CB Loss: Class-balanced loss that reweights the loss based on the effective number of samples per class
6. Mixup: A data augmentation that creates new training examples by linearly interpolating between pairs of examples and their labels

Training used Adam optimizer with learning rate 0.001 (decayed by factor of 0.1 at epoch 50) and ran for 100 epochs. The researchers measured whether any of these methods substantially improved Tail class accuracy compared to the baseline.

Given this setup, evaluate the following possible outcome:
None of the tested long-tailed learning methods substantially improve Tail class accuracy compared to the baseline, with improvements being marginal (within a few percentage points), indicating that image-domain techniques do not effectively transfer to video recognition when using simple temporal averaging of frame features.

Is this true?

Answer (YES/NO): YES